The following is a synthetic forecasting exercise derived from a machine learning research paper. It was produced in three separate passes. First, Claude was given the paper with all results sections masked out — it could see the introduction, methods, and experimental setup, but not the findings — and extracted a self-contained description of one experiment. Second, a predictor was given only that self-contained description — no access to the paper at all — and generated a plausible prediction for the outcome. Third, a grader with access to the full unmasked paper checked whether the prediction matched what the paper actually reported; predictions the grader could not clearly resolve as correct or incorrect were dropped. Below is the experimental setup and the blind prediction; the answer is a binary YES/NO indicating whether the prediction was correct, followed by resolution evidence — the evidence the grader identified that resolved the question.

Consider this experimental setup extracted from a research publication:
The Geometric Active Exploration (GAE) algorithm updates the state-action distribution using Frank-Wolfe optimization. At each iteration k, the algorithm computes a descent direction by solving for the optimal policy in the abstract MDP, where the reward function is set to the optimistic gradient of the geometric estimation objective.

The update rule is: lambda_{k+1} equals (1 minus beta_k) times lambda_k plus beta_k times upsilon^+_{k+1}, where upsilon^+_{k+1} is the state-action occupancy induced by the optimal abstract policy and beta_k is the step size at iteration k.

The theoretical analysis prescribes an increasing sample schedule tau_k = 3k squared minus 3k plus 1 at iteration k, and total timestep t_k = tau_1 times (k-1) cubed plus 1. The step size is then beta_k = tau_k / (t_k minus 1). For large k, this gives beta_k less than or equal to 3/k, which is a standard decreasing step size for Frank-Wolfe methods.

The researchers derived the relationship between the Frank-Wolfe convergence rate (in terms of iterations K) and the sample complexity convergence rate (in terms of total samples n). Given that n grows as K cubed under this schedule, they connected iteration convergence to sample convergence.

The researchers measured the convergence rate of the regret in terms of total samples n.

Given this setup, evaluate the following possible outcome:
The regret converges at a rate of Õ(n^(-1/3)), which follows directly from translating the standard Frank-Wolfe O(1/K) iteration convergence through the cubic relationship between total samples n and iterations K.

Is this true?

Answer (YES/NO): YES